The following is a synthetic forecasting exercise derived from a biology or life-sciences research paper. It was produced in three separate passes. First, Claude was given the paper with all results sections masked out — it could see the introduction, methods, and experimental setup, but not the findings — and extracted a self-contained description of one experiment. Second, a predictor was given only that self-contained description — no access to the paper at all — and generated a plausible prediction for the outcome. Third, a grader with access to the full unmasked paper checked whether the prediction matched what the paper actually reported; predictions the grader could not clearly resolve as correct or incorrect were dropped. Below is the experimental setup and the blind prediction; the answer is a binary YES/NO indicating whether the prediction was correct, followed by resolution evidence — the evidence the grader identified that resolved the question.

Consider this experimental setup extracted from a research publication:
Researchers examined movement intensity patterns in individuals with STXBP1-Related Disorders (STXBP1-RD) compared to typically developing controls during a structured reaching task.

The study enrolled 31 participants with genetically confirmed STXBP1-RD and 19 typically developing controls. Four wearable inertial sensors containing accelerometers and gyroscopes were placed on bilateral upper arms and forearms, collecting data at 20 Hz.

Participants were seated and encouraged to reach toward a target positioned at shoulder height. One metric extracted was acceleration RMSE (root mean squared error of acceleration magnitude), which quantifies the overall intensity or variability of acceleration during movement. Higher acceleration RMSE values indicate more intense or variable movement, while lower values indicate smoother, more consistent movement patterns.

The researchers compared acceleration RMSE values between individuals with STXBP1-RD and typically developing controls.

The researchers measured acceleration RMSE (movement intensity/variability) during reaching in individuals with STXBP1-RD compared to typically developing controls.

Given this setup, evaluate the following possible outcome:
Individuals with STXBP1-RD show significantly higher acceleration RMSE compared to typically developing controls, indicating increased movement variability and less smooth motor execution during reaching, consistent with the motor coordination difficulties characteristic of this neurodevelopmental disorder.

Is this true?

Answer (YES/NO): NO